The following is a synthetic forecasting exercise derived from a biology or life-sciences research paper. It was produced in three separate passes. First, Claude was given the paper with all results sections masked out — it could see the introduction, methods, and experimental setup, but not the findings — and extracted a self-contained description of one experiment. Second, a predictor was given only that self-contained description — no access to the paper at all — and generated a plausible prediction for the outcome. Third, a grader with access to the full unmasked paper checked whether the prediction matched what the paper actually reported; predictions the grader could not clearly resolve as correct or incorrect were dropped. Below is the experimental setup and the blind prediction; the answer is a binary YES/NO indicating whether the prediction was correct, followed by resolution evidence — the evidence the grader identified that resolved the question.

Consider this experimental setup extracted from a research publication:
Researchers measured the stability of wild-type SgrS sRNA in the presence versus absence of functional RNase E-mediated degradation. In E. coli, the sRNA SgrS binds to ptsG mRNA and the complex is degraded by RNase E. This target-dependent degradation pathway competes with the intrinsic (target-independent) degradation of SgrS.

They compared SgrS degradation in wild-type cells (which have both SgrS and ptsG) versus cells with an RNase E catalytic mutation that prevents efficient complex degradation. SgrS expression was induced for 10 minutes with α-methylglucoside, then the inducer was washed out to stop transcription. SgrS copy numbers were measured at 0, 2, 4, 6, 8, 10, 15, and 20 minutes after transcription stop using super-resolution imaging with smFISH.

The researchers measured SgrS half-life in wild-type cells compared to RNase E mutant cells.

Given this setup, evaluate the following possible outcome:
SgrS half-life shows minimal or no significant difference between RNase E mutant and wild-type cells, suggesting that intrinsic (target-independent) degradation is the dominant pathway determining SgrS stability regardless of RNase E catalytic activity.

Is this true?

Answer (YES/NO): NO